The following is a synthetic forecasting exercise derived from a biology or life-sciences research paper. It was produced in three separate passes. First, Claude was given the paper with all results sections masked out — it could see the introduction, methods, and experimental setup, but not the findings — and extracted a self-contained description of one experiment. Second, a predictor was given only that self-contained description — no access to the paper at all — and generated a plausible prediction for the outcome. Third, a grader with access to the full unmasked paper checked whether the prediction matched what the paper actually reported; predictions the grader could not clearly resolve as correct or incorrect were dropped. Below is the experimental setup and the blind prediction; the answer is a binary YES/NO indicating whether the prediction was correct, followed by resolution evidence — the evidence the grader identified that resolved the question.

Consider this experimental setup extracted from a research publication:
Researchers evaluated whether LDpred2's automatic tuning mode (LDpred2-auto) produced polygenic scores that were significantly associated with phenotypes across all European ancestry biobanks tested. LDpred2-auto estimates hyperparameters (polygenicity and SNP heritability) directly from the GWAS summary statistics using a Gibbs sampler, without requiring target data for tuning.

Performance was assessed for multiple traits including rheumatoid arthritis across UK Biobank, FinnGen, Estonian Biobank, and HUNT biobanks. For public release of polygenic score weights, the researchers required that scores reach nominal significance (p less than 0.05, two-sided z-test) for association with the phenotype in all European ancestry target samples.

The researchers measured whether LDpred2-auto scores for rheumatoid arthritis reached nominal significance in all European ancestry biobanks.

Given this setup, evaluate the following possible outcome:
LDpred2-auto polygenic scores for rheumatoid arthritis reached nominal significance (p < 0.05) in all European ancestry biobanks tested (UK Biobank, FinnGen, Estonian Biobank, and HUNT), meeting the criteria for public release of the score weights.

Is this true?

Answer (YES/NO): NO